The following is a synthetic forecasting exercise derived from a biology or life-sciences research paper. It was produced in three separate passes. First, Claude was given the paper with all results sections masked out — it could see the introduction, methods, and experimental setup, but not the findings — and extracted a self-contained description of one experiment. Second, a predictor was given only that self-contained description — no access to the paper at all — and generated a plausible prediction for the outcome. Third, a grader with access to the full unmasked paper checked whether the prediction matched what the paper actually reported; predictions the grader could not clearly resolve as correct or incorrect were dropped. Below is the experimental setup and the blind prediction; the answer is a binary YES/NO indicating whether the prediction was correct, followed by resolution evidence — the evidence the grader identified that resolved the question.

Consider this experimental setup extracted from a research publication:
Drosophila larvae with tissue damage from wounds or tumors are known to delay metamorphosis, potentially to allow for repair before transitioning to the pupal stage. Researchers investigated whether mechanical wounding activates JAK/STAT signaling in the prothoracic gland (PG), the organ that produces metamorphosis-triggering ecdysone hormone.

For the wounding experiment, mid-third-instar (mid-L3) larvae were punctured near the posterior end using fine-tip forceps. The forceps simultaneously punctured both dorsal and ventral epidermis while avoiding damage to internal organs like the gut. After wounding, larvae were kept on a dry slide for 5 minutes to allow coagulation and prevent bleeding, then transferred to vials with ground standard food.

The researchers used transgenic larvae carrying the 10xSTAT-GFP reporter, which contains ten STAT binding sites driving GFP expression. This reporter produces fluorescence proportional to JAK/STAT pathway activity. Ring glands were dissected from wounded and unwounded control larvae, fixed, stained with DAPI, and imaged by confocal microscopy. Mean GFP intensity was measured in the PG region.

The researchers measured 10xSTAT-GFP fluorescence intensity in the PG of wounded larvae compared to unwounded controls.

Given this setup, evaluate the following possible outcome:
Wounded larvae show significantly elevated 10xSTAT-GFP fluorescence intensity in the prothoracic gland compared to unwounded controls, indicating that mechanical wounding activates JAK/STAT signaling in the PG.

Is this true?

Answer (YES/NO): YES